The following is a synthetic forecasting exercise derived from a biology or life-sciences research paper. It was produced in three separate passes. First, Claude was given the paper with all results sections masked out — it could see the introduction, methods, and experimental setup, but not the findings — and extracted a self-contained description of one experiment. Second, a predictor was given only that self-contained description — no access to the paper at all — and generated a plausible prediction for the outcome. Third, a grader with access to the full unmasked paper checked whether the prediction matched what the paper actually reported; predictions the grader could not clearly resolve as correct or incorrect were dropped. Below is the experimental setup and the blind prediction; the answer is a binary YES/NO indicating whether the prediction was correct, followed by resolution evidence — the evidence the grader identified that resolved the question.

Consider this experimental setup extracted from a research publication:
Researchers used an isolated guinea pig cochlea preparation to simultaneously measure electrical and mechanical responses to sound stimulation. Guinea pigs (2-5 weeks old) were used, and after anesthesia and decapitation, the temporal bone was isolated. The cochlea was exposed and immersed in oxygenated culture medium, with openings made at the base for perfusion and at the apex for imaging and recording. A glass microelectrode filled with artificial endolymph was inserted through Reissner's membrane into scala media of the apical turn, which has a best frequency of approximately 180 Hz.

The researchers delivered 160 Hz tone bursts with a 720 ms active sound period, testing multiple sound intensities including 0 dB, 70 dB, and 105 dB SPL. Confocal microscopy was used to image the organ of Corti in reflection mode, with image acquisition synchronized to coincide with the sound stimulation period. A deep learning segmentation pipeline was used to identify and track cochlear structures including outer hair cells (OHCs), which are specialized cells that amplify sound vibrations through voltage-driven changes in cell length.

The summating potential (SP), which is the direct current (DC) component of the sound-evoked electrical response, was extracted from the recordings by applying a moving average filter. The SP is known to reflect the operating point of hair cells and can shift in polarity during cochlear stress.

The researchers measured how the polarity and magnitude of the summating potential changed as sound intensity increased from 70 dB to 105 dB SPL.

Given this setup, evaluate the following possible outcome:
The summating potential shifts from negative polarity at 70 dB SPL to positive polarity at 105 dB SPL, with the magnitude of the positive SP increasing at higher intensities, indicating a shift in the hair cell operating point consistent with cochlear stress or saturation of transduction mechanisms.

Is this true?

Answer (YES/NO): NO